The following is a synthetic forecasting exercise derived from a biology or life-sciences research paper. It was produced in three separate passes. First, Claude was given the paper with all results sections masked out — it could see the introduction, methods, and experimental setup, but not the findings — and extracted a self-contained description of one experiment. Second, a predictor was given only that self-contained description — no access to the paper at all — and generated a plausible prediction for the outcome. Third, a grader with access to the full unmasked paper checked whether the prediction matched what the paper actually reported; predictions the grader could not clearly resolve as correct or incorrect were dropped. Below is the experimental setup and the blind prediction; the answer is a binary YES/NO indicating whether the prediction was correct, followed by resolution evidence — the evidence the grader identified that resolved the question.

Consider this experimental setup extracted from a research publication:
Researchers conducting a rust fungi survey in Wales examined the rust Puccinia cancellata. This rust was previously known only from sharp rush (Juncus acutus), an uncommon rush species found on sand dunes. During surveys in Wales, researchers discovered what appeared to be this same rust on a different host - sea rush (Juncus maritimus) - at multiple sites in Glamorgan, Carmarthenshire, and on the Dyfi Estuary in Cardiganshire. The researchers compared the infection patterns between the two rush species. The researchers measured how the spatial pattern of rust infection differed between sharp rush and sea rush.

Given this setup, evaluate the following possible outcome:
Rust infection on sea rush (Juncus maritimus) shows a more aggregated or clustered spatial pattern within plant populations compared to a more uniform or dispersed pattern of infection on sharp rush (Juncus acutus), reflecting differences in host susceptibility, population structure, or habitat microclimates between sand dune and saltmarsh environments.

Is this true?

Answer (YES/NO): YES